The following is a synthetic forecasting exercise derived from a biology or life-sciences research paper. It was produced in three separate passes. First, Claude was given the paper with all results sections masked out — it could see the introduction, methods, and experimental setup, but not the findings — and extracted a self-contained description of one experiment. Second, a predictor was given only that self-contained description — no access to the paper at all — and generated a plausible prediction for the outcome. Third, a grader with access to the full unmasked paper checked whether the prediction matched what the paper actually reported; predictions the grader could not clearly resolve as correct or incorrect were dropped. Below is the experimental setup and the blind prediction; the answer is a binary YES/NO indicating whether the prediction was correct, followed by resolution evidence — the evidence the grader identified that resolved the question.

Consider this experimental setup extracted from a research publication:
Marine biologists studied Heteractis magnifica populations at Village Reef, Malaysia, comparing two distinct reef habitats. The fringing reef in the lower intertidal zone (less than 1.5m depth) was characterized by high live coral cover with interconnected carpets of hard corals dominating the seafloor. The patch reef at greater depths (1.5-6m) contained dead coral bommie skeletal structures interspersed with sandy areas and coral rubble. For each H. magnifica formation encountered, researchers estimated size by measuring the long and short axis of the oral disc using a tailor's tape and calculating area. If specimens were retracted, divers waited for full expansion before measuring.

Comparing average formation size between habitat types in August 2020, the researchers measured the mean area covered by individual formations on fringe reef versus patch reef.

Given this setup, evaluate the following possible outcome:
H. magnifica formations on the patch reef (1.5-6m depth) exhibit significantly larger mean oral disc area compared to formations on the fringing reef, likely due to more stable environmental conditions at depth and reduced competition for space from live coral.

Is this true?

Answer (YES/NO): NO